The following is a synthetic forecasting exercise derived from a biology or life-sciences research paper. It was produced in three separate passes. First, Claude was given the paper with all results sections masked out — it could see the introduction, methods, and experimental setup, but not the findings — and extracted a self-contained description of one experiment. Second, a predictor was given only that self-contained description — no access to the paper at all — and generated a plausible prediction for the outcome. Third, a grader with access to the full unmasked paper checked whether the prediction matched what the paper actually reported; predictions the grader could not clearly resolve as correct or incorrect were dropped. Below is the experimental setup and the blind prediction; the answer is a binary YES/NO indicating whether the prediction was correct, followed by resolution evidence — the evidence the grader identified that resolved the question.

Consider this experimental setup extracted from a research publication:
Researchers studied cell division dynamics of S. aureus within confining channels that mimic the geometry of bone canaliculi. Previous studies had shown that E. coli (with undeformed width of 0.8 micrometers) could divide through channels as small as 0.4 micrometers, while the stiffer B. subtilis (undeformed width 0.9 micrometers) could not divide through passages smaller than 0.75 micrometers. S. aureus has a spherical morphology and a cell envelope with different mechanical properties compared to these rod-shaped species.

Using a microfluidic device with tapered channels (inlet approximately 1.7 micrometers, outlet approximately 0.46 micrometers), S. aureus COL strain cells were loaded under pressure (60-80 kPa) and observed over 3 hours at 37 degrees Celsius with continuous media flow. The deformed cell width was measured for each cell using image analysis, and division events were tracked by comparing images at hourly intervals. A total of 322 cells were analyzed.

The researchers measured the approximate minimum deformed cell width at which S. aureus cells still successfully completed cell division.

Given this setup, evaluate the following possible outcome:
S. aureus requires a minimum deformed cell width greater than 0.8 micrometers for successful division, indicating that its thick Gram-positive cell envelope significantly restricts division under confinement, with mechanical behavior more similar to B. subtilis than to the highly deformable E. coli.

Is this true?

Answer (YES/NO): NO